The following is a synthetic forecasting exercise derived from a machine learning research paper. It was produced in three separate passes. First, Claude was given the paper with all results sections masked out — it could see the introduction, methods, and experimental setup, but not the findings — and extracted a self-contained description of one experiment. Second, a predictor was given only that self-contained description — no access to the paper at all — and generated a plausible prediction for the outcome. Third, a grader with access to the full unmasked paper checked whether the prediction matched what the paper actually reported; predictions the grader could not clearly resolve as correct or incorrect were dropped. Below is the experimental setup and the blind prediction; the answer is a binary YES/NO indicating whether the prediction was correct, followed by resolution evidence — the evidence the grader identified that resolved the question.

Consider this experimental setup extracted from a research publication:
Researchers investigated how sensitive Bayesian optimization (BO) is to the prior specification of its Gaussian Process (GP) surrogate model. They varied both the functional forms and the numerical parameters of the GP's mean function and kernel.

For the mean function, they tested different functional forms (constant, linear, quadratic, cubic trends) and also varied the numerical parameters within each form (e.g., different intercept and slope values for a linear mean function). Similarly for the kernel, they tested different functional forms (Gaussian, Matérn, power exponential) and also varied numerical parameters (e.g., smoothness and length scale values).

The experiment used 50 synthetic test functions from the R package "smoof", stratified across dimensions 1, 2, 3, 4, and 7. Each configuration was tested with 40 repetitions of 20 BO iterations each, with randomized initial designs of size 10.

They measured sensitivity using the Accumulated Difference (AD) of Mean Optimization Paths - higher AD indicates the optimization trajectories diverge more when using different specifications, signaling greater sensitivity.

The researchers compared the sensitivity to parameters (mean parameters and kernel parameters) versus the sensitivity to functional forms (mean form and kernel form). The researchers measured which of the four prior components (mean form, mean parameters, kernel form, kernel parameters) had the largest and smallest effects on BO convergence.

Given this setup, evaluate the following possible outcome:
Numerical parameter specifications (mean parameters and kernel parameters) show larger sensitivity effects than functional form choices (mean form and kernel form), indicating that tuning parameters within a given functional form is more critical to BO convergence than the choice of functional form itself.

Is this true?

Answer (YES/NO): NO